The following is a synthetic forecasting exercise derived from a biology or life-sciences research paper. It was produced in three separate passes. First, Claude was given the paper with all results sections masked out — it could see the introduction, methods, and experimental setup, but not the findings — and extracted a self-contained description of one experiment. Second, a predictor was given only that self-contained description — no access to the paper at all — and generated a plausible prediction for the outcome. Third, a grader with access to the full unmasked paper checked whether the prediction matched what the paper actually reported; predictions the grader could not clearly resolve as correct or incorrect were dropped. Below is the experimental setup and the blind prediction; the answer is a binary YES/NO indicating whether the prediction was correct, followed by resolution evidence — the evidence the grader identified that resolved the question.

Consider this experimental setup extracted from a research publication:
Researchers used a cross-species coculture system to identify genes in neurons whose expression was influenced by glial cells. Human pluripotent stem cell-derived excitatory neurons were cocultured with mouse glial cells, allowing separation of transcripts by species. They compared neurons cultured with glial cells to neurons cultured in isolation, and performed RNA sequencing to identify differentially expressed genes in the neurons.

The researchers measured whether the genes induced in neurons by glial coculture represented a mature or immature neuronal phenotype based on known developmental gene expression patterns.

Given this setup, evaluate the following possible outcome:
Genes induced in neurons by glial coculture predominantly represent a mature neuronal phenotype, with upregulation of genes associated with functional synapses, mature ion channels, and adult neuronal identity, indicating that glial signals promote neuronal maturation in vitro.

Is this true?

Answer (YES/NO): YES